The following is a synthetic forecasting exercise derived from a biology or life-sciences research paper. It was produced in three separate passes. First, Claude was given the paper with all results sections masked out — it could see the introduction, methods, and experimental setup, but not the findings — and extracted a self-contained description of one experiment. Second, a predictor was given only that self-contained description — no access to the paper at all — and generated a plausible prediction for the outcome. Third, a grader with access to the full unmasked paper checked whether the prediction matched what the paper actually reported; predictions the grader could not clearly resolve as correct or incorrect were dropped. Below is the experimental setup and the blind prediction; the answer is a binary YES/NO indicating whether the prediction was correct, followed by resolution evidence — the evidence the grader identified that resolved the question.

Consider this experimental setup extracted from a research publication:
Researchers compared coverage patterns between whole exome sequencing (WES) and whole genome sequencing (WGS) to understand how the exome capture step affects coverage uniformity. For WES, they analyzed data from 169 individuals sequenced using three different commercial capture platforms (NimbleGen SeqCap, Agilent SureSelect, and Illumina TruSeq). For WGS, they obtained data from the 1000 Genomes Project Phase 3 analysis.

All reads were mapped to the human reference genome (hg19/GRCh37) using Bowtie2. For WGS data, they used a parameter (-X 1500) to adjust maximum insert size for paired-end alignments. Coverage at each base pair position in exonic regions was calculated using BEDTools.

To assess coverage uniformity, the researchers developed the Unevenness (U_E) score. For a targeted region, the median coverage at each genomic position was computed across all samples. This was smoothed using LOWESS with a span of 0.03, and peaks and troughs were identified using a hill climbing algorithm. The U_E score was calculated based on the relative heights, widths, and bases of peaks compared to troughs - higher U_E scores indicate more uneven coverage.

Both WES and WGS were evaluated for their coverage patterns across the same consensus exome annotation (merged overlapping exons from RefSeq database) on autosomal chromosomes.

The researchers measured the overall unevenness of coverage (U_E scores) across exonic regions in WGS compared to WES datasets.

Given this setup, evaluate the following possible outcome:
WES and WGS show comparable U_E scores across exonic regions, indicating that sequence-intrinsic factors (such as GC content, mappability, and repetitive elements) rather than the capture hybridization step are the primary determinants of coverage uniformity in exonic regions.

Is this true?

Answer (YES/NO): NO